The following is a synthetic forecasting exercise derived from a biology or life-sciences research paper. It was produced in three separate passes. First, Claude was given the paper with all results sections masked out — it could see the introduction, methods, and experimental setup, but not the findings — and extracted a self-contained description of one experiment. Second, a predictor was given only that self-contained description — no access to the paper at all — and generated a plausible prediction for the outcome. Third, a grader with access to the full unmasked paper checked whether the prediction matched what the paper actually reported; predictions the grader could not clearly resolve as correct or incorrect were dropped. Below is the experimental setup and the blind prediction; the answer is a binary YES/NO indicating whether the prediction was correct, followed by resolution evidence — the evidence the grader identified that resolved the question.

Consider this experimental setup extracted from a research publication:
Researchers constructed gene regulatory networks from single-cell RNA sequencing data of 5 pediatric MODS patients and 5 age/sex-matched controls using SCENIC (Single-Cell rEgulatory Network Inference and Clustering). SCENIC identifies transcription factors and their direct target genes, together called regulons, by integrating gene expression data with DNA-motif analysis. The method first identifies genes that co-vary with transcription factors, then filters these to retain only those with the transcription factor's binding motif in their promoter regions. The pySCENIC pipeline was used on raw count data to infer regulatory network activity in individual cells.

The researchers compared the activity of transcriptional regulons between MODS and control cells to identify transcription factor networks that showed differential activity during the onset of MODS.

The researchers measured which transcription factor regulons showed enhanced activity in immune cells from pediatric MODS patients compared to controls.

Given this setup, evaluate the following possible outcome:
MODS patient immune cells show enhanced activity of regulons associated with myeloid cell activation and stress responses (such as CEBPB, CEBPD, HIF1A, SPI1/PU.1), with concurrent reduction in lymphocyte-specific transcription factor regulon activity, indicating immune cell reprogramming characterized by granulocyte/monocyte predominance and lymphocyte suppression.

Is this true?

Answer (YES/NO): NO